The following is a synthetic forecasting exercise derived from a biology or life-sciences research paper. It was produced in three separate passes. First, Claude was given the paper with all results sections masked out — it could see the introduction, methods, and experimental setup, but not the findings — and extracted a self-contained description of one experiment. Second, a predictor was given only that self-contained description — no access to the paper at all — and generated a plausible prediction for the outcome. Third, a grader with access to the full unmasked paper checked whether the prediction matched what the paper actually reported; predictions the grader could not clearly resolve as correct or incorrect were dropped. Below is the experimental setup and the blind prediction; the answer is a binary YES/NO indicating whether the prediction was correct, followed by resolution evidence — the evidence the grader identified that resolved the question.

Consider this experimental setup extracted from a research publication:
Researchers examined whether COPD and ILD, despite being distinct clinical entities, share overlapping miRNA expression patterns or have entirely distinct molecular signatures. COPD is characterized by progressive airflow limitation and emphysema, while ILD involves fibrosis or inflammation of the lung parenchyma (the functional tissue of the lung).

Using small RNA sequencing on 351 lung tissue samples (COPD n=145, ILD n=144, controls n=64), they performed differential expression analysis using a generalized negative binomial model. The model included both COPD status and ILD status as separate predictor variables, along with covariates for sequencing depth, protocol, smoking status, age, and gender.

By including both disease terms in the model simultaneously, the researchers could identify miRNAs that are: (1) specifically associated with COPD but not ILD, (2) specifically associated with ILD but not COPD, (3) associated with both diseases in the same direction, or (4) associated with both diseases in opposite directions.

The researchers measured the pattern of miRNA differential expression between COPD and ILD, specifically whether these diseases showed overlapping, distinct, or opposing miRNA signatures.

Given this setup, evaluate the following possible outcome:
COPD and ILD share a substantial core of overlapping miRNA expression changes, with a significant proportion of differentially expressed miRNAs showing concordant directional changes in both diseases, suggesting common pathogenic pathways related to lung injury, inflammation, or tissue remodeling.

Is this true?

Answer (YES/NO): NO